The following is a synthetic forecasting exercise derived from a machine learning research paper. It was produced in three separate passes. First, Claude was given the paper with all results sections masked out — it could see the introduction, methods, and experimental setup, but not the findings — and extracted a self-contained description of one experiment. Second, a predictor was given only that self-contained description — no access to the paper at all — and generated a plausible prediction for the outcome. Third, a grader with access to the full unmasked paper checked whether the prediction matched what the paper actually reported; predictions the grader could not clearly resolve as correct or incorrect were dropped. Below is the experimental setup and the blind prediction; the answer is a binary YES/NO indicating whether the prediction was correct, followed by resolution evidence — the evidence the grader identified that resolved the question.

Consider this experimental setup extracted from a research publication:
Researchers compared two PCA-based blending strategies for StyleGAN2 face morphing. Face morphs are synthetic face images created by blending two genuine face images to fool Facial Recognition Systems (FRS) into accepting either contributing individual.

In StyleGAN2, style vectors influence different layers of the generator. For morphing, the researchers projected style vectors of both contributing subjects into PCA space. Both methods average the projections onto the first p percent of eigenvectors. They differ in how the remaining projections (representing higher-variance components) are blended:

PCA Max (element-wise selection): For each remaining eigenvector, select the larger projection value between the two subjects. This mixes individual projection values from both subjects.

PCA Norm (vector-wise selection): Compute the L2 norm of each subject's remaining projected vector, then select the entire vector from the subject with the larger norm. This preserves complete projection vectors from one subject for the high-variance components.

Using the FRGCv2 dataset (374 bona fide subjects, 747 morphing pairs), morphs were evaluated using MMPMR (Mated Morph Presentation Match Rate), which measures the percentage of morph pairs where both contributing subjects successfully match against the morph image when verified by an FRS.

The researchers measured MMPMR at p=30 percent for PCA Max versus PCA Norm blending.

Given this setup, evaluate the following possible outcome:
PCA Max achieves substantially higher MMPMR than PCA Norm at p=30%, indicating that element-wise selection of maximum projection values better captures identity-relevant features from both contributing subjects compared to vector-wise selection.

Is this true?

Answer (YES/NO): NO